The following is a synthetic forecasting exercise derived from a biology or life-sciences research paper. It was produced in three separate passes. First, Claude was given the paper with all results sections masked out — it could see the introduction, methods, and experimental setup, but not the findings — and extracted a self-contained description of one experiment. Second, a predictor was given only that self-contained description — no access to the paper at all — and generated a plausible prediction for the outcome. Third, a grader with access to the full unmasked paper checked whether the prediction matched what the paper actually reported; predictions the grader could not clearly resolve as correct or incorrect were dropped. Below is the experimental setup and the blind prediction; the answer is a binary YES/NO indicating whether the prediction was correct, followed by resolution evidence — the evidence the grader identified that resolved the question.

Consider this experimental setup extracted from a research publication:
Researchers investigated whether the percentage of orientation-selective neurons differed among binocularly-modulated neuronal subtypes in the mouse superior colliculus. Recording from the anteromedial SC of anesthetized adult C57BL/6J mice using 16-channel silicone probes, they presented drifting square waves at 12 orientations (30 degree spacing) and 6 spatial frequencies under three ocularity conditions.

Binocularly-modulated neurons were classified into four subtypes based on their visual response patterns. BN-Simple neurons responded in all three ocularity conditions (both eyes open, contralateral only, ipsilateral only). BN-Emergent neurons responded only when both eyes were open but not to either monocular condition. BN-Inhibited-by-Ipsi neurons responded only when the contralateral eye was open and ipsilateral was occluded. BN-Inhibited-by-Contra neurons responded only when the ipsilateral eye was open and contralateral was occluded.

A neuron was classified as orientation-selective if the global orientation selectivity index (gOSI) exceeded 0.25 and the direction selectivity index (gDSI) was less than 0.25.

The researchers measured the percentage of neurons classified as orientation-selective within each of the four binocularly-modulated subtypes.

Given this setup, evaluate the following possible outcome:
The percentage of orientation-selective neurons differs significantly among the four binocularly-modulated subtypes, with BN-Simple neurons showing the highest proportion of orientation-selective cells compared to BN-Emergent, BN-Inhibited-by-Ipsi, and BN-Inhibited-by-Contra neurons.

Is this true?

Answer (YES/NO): NO